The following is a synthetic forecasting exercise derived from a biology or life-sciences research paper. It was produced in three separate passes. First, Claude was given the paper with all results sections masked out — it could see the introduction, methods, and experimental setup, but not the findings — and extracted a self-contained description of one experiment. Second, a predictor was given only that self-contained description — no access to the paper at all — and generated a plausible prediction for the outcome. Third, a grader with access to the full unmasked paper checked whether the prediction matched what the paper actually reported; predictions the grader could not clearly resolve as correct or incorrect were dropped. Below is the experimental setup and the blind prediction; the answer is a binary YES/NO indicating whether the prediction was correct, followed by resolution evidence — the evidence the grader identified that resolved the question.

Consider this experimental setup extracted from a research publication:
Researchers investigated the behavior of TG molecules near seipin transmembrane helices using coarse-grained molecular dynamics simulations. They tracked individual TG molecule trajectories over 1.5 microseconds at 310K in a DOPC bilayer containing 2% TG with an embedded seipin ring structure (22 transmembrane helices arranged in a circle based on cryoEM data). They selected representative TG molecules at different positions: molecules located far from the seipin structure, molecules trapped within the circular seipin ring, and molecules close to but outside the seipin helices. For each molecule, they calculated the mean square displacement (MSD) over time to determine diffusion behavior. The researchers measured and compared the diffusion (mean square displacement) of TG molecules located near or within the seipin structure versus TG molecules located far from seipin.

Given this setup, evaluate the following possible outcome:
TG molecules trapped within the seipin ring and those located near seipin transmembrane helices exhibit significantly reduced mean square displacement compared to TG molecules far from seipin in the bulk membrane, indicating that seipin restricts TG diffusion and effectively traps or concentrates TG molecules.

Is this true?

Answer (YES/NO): YES